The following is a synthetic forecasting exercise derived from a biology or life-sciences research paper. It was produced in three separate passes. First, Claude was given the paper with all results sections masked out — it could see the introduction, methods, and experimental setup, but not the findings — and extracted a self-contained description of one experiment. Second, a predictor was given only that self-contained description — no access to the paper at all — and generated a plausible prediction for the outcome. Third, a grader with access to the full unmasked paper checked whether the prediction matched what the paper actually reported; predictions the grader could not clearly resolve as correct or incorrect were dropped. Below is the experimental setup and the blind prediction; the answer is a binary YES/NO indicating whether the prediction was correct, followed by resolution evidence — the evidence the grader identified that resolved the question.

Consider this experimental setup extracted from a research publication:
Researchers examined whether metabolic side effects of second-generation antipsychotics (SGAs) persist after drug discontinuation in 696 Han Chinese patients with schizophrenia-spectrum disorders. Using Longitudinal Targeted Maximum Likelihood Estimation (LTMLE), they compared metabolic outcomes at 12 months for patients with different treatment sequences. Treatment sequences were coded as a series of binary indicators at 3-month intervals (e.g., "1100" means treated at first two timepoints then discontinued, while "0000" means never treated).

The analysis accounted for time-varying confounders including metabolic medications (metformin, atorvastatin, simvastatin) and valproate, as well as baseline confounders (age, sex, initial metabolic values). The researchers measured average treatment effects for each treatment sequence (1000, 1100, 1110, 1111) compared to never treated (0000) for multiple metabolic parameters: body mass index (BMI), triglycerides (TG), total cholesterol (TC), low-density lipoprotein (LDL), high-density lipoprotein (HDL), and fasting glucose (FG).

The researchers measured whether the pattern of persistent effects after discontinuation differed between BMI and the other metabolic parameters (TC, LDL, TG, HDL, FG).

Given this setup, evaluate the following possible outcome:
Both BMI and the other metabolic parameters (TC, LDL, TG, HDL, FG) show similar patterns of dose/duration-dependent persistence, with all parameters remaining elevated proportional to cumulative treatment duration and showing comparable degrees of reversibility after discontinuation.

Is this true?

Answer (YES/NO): NO